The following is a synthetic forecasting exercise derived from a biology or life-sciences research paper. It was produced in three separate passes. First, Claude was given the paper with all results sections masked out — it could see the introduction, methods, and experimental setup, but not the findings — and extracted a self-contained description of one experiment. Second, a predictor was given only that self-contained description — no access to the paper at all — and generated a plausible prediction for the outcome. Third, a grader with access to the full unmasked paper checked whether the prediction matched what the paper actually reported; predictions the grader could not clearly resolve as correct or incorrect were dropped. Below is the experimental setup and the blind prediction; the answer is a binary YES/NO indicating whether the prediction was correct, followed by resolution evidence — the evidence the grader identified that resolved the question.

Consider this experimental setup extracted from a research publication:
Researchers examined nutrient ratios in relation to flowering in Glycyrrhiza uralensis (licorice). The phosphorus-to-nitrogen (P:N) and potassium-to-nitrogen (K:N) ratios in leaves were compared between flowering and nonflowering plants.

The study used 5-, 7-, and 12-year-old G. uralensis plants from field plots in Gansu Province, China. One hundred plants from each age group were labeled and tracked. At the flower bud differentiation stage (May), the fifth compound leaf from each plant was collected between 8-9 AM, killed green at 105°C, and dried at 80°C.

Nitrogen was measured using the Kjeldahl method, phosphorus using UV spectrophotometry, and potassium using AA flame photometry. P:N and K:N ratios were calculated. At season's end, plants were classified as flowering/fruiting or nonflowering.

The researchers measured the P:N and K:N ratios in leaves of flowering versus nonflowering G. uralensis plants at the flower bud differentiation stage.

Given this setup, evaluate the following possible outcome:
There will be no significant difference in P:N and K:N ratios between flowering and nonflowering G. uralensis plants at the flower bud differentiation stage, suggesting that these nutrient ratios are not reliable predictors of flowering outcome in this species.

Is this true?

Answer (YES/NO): NO